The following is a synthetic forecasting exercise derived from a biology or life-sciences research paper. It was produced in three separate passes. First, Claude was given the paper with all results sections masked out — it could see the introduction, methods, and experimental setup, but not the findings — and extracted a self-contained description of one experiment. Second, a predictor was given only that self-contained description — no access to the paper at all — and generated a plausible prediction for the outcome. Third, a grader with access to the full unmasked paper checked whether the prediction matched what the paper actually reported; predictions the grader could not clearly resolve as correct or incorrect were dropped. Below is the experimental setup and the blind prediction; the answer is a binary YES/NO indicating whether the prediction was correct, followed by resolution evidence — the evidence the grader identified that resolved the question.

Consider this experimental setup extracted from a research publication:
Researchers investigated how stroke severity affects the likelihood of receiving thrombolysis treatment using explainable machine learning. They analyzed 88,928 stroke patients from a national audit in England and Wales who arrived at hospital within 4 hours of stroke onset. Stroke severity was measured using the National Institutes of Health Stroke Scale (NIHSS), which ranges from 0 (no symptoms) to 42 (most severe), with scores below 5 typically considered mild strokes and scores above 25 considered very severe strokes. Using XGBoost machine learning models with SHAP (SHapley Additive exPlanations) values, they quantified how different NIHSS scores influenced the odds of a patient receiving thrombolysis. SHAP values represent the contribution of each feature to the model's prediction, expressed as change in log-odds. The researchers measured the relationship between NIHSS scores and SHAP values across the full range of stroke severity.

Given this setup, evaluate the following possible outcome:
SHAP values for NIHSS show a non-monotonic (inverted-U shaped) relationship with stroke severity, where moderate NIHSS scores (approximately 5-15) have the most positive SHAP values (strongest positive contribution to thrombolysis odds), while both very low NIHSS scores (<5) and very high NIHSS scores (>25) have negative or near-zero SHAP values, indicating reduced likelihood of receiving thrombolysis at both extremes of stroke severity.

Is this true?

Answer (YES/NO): NO